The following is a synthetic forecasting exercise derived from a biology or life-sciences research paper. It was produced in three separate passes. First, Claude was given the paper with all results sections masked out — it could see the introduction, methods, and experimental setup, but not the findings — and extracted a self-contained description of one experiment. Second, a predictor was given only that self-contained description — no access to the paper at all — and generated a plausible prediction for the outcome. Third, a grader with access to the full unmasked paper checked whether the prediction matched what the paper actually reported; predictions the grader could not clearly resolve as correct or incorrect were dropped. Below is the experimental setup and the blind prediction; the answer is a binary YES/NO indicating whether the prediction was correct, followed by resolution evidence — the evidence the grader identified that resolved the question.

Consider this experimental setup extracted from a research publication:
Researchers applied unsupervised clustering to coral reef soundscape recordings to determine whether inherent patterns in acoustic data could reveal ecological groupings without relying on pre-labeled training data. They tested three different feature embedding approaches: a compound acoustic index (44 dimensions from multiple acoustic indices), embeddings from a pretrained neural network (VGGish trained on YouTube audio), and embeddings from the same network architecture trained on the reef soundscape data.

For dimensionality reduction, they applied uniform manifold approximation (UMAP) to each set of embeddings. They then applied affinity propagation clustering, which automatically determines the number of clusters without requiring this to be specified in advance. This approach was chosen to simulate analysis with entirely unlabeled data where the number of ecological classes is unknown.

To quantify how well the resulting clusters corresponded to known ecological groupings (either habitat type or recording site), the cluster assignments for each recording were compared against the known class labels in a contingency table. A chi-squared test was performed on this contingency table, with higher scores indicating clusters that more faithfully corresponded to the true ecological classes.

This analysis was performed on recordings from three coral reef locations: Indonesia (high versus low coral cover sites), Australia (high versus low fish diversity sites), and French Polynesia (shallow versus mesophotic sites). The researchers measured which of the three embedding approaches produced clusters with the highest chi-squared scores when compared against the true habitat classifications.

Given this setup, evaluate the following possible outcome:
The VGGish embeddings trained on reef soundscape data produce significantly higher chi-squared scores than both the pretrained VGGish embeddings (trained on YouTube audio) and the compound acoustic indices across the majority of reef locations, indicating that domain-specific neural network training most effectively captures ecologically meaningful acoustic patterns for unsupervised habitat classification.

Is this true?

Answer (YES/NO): YES